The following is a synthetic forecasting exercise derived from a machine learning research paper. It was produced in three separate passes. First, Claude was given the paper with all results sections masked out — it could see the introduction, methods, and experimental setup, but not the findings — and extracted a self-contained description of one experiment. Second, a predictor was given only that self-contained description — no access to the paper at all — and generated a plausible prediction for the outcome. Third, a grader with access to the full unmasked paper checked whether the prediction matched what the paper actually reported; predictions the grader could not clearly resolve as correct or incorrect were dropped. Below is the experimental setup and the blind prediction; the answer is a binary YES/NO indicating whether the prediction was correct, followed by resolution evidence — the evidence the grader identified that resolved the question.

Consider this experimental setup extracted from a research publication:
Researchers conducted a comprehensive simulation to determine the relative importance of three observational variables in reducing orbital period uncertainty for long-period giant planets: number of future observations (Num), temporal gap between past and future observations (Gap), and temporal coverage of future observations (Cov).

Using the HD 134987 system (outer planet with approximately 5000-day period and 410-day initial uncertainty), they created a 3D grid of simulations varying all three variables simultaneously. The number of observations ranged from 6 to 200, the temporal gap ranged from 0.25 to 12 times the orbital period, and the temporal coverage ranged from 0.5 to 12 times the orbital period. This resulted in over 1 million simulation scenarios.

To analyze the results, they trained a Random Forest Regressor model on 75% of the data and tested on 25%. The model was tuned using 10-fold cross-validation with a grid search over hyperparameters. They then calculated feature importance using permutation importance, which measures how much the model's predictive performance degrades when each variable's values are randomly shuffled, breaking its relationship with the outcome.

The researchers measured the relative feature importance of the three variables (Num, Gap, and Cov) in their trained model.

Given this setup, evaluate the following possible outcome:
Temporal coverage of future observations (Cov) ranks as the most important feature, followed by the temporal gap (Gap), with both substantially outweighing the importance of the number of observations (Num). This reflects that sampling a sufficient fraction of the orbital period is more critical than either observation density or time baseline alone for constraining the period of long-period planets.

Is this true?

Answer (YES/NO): NO